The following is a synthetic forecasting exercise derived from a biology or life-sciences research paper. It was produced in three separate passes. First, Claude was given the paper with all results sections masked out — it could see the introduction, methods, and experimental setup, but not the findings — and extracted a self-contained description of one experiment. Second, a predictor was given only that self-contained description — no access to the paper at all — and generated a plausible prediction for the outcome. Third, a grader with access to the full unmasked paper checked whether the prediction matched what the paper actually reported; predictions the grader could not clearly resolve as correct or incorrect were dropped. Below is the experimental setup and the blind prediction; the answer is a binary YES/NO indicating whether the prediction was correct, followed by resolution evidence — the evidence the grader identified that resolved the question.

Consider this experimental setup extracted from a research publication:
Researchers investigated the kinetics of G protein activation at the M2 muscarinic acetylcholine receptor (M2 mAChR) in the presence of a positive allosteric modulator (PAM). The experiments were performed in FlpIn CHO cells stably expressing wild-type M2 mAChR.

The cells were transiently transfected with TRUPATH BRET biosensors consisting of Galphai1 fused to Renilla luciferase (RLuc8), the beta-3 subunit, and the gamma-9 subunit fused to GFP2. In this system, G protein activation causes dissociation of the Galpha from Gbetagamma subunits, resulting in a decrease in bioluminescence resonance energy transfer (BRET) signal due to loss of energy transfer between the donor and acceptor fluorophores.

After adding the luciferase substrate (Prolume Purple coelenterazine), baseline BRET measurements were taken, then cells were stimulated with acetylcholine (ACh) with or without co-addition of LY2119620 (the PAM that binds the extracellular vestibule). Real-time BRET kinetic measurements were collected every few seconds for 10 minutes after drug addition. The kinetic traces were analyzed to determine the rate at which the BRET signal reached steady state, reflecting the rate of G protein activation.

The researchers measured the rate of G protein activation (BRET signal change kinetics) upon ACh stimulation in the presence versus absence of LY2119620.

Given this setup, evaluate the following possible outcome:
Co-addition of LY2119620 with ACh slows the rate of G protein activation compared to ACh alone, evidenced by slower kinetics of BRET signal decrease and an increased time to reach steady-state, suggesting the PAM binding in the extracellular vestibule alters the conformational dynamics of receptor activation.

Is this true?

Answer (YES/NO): NO